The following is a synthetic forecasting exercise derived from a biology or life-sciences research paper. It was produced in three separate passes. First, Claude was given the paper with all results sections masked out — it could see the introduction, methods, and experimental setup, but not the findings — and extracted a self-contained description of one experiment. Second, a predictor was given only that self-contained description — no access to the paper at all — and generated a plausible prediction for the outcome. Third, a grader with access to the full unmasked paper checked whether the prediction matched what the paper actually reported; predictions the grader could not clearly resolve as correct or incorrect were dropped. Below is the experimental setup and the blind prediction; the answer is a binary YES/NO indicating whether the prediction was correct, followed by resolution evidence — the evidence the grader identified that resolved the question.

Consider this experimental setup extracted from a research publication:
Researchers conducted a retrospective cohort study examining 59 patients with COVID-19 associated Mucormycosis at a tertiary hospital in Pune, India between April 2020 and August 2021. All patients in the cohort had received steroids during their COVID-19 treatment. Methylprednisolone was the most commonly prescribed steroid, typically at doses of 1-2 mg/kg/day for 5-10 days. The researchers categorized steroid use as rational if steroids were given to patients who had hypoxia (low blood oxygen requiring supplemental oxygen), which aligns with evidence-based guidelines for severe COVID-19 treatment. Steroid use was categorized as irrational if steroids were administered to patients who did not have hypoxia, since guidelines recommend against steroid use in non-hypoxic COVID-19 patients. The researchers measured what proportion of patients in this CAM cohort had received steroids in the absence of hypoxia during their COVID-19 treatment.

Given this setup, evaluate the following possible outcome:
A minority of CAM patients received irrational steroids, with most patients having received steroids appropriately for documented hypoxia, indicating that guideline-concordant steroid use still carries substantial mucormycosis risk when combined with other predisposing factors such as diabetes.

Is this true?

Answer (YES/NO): NO